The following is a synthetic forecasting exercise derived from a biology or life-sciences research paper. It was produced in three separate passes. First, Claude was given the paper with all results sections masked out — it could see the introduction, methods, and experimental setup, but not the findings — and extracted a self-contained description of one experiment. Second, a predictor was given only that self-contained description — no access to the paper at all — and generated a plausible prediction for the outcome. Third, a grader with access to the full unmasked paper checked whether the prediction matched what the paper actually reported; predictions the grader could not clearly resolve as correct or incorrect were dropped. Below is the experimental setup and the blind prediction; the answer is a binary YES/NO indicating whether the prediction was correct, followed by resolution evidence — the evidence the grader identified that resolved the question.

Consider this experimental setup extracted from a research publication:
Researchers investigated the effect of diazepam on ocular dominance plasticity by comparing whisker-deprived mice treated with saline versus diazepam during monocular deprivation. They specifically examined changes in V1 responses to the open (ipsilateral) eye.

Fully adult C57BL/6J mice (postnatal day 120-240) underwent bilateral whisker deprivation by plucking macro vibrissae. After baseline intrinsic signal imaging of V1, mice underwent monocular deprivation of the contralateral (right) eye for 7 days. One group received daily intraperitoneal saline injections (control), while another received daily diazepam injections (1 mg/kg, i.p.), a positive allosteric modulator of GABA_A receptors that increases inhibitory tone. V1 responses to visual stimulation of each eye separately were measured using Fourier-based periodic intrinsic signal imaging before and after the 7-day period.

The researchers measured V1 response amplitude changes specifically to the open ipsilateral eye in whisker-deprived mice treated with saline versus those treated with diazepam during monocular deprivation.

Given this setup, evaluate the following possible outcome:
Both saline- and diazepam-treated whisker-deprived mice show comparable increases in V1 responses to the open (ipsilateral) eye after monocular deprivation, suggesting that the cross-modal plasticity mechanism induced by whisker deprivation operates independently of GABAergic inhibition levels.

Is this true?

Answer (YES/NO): NO